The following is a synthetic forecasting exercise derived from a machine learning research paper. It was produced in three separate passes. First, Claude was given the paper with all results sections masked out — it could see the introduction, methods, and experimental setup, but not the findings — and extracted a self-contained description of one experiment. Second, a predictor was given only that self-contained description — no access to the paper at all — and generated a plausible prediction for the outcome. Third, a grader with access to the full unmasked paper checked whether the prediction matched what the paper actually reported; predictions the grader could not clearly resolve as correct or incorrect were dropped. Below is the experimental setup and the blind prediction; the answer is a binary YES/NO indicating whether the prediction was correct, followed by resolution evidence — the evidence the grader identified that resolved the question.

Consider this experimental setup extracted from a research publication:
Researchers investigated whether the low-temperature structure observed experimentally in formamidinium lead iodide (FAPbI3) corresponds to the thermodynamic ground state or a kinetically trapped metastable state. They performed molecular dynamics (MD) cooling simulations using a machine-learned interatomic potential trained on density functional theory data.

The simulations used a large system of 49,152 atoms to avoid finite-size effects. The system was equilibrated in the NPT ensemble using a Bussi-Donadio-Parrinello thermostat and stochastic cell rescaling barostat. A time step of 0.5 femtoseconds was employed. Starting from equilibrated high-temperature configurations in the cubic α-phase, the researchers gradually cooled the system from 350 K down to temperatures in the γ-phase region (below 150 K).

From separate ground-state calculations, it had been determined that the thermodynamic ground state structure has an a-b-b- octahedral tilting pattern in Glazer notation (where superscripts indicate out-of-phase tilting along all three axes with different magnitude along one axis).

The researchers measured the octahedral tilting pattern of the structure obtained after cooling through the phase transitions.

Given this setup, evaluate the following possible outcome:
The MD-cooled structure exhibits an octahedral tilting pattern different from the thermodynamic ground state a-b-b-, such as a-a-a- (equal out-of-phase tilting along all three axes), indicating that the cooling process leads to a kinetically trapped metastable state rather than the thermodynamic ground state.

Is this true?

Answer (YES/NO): NO